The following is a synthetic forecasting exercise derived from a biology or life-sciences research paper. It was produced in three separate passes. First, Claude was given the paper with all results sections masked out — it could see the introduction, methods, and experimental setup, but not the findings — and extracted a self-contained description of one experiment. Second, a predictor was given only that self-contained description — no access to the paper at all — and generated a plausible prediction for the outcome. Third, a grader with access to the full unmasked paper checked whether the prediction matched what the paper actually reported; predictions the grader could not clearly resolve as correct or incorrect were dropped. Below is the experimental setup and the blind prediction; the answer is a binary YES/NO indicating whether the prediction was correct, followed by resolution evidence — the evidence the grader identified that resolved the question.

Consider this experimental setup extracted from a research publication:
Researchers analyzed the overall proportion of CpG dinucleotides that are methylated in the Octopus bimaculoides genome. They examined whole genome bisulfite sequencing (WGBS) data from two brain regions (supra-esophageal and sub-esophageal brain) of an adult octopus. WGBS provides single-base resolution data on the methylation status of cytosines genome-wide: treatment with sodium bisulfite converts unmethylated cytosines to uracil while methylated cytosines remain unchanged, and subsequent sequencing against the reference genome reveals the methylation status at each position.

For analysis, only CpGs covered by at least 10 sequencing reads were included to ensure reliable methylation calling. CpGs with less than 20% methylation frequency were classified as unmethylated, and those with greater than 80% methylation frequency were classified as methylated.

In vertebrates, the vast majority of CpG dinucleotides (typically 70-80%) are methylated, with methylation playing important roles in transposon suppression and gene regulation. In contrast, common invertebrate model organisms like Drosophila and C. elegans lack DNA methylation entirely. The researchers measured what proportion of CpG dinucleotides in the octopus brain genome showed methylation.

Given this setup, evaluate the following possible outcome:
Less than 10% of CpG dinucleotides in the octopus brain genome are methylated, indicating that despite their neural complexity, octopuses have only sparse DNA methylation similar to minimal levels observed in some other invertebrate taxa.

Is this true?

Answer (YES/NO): YES